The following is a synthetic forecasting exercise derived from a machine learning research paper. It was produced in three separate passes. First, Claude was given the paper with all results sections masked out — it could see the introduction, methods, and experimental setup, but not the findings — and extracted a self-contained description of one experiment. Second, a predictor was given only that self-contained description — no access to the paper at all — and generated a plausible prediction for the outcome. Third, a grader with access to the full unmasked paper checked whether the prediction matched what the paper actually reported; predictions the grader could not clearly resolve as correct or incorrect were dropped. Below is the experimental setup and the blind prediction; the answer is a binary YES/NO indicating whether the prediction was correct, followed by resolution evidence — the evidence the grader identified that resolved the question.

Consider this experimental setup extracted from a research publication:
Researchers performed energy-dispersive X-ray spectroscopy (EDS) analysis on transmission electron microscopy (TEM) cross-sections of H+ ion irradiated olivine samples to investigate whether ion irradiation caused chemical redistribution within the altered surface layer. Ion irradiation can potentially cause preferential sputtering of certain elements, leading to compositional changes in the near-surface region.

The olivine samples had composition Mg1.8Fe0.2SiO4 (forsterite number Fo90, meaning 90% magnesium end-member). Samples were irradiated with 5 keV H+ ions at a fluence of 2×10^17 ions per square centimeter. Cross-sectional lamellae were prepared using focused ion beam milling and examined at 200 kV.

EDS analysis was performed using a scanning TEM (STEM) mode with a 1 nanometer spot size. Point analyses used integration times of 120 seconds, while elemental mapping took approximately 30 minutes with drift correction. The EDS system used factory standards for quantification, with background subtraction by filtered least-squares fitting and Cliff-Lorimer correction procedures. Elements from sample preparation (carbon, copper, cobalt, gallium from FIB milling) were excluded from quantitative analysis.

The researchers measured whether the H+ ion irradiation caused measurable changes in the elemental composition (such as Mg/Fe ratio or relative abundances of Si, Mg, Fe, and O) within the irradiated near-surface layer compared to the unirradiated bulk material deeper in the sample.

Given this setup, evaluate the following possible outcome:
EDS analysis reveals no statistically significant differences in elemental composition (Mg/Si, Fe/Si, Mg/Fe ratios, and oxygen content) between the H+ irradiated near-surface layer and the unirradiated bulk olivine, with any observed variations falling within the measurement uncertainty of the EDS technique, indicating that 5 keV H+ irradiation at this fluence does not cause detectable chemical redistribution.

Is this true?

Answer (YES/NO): NO